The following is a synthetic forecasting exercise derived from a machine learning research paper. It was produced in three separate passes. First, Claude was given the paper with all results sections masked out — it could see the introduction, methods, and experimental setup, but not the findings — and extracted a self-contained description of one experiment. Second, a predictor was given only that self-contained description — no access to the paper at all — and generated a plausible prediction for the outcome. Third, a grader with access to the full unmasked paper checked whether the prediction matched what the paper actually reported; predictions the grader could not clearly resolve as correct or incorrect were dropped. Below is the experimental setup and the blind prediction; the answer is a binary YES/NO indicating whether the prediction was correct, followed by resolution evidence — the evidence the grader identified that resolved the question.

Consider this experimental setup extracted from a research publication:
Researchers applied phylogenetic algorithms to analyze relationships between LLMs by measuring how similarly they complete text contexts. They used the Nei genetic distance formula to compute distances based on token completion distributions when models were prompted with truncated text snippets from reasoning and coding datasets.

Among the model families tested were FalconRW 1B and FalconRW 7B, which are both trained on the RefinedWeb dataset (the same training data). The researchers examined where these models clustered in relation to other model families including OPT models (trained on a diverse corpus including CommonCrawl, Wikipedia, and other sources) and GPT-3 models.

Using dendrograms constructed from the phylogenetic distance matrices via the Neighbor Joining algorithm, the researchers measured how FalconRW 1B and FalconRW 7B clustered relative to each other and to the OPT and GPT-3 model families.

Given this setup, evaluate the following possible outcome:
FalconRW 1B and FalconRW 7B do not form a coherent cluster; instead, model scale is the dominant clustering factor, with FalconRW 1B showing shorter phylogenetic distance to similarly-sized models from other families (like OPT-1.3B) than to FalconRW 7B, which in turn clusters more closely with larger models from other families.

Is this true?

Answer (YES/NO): NO